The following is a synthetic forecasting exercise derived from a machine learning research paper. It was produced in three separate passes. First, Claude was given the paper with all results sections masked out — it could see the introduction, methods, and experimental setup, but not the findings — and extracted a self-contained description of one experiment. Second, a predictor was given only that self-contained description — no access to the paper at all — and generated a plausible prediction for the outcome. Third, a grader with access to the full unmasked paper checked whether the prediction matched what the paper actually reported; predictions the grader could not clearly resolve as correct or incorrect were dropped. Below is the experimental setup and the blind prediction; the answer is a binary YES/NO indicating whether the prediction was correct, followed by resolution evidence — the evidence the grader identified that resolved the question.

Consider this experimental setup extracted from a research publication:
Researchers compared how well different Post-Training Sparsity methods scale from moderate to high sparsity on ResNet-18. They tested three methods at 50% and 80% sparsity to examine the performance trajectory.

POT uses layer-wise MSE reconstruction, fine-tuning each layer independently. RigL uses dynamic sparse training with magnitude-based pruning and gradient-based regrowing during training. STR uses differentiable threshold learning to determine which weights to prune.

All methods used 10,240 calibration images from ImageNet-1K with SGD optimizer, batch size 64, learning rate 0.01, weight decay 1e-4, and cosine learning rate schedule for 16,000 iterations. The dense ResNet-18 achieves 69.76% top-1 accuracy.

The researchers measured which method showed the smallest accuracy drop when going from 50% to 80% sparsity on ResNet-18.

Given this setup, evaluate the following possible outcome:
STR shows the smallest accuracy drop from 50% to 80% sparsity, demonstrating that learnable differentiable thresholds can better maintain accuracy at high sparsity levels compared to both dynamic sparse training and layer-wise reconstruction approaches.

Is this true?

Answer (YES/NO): NO